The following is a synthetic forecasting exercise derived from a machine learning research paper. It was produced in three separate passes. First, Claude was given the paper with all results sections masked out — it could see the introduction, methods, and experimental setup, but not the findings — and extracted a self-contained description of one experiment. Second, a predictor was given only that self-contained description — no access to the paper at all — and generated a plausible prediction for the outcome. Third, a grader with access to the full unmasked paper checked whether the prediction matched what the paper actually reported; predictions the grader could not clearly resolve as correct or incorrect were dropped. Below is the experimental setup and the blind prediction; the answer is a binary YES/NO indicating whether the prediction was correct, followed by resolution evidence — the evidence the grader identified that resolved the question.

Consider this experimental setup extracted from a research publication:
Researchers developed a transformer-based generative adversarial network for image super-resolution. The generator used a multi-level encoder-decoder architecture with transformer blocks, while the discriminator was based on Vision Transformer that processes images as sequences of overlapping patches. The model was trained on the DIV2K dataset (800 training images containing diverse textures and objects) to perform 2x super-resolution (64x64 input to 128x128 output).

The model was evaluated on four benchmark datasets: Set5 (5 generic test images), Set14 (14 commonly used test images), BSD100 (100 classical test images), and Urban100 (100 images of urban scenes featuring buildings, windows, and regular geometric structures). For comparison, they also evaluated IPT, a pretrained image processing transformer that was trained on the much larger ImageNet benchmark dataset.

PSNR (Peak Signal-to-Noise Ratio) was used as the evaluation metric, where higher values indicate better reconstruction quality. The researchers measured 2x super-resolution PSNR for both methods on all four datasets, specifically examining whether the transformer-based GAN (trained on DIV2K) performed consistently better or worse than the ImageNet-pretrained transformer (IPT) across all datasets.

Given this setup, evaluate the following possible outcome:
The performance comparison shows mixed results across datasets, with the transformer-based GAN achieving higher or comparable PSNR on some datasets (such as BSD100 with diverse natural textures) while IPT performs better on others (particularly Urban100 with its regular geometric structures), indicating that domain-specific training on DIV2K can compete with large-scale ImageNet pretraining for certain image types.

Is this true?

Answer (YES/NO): YES